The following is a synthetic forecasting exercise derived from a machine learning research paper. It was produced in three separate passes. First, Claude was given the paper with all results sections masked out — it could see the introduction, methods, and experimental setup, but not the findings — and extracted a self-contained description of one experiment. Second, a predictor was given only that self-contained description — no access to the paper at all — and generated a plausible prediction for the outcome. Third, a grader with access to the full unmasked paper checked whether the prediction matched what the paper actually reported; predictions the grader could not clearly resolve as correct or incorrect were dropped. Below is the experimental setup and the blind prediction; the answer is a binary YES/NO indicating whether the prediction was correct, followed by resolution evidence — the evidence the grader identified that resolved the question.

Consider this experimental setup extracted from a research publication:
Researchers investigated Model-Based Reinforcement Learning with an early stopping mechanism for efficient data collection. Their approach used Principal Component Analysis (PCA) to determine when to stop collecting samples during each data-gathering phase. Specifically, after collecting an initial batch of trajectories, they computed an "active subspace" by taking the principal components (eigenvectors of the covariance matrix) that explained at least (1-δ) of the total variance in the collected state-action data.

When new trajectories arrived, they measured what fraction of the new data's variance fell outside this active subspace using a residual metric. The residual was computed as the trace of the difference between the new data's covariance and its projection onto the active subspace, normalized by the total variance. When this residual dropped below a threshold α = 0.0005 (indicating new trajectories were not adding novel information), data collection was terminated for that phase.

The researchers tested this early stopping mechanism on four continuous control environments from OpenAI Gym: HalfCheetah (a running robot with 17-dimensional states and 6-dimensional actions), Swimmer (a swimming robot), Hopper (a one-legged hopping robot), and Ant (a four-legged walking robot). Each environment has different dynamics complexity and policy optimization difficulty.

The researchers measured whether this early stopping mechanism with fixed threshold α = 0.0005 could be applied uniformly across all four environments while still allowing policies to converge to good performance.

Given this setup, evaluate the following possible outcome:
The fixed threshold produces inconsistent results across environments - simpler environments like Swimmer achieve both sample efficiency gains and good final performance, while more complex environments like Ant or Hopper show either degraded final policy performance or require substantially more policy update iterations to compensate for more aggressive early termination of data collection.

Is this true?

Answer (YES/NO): NO